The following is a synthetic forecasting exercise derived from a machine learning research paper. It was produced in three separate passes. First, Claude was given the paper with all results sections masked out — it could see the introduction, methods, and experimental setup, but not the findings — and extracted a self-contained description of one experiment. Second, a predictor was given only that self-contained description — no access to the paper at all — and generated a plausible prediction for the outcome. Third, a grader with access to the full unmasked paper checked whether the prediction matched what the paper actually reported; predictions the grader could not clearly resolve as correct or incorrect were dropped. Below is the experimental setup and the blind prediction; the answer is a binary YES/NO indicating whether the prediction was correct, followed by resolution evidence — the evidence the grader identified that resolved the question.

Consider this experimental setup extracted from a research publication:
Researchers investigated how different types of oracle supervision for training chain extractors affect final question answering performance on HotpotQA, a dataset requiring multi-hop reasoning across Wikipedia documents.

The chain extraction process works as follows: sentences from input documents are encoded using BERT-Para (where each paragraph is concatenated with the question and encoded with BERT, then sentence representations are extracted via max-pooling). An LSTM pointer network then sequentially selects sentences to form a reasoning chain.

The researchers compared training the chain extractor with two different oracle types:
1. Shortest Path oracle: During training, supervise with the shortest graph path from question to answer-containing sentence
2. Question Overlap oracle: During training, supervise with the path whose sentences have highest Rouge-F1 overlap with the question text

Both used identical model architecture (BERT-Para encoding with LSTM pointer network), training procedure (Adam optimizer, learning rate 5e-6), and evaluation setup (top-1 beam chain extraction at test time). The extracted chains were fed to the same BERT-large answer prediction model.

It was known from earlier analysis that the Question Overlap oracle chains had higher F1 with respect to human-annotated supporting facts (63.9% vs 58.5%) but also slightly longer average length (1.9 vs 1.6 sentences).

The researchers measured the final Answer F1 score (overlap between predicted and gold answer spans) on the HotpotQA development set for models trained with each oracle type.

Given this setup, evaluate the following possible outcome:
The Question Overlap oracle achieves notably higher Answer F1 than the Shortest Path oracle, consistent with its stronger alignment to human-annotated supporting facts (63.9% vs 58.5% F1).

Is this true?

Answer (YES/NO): NO